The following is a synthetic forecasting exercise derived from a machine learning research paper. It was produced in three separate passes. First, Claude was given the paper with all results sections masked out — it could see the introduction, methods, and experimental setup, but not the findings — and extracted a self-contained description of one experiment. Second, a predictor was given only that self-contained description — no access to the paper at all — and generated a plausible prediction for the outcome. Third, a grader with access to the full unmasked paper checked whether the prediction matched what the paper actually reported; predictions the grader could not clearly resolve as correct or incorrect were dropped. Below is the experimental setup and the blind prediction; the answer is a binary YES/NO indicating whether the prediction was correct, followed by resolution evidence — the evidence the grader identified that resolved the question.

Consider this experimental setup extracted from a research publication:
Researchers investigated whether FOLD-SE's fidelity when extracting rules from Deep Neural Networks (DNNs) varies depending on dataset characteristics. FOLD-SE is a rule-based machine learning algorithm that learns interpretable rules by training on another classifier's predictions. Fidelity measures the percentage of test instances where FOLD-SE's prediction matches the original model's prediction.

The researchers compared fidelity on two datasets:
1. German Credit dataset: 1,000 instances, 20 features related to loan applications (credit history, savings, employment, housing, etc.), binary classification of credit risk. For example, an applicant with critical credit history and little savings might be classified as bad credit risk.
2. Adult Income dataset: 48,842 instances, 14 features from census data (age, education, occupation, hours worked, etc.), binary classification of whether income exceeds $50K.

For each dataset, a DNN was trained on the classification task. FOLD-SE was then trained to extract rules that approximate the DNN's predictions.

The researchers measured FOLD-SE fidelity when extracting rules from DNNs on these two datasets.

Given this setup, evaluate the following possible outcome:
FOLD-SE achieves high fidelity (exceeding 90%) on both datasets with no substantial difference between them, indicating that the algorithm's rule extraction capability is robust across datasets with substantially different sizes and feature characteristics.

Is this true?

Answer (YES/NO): NO